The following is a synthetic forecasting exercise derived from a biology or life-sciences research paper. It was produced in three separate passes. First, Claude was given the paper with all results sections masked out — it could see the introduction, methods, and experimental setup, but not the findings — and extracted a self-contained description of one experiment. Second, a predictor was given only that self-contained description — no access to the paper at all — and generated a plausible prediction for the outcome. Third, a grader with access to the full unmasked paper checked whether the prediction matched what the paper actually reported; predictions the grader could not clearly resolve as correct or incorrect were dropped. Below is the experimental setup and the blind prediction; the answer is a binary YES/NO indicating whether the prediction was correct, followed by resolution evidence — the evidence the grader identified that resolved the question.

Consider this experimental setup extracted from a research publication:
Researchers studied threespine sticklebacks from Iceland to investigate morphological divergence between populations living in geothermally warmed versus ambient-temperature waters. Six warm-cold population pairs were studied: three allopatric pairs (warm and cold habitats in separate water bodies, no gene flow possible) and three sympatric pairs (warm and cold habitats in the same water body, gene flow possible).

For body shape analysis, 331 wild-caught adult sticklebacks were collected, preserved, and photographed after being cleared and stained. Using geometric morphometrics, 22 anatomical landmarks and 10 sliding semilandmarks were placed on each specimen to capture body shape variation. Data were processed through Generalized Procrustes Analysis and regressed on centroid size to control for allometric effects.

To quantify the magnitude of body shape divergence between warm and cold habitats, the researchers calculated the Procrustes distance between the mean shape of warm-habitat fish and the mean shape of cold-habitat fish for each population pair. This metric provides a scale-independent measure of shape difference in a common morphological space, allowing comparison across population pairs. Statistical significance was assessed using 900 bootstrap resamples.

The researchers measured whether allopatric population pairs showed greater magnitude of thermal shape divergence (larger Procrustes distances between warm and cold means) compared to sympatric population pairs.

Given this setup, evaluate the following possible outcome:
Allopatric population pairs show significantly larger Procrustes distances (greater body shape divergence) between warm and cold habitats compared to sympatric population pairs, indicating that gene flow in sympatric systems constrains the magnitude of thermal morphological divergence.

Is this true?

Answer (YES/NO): NO